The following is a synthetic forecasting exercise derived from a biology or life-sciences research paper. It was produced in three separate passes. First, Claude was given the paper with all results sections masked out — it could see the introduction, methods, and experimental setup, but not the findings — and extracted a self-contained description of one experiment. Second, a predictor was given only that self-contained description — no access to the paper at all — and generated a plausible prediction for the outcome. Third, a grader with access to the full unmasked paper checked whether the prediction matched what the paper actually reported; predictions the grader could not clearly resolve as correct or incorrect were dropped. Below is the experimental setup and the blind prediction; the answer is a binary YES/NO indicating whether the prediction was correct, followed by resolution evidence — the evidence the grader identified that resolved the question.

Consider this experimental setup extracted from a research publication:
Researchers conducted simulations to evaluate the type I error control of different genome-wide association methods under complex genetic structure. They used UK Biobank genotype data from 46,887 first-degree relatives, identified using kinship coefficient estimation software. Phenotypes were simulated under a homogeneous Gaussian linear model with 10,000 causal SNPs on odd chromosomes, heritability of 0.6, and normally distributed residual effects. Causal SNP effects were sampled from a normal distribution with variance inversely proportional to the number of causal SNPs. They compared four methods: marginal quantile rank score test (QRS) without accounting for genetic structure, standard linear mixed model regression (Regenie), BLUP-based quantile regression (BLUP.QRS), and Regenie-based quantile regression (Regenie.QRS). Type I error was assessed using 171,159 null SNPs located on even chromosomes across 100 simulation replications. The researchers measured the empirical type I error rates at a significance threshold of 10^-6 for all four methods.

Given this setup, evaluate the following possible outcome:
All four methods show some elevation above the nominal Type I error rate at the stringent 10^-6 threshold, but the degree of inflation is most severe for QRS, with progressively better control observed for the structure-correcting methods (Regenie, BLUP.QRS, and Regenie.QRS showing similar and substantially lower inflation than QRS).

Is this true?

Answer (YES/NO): NO